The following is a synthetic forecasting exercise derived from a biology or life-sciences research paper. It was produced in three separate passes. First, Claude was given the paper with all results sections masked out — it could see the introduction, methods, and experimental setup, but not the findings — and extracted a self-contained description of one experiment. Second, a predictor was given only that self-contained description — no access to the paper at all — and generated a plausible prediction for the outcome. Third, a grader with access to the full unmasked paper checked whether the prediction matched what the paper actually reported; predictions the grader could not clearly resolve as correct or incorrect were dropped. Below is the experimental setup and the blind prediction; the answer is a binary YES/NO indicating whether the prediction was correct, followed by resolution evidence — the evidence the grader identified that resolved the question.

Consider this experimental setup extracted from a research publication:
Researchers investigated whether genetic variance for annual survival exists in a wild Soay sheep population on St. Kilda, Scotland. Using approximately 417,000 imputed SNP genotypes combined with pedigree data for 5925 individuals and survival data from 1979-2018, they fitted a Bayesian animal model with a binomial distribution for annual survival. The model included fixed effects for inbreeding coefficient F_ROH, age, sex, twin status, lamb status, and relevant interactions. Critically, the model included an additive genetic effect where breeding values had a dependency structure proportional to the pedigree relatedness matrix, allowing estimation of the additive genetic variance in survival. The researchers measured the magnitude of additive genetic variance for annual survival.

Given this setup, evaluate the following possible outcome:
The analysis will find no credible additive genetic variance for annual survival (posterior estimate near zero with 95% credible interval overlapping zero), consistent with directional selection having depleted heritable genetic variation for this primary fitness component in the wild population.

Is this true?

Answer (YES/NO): YES